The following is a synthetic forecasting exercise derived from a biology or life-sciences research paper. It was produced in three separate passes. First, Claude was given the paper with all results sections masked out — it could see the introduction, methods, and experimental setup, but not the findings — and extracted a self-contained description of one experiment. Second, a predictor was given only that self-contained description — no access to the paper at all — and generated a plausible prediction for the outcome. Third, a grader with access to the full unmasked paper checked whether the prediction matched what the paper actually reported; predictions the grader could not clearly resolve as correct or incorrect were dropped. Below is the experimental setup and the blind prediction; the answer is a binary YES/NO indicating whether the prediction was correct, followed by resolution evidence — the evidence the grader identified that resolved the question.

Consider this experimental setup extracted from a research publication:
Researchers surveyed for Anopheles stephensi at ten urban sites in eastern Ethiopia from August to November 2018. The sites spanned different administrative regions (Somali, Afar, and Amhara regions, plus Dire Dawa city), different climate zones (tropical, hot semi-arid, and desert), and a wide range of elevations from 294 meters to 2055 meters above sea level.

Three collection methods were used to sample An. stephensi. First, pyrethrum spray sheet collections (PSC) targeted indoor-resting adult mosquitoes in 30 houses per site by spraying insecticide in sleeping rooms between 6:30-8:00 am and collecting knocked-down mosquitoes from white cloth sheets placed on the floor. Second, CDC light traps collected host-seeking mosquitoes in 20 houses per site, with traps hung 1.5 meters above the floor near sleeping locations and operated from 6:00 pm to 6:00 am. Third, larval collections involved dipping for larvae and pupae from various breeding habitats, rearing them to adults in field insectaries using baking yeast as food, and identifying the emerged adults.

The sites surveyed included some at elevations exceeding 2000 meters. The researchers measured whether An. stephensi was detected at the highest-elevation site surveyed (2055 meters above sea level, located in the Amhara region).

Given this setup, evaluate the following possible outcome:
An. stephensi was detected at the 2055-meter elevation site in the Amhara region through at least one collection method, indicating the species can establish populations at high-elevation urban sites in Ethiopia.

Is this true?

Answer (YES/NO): YES